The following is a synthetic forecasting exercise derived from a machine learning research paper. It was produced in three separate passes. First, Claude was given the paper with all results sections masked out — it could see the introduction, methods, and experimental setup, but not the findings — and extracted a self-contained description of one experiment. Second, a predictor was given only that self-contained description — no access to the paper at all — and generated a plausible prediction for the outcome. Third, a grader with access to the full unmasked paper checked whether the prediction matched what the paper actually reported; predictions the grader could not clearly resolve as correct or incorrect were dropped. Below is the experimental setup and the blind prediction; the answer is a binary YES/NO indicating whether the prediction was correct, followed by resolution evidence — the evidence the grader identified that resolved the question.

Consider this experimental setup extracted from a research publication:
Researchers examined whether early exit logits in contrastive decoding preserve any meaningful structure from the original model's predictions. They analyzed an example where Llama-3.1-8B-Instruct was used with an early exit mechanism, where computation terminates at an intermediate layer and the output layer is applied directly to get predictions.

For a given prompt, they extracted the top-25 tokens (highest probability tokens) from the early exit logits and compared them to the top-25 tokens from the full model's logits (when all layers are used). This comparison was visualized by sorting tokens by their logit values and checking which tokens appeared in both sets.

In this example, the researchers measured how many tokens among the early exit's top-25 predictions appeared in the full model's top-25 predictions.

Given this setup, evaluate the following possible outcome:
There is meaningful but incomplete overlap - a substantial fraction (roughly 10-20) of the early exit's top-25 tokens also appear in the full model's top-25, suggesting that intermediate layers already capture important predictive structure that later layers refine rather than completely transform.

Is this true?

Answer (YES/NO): NO